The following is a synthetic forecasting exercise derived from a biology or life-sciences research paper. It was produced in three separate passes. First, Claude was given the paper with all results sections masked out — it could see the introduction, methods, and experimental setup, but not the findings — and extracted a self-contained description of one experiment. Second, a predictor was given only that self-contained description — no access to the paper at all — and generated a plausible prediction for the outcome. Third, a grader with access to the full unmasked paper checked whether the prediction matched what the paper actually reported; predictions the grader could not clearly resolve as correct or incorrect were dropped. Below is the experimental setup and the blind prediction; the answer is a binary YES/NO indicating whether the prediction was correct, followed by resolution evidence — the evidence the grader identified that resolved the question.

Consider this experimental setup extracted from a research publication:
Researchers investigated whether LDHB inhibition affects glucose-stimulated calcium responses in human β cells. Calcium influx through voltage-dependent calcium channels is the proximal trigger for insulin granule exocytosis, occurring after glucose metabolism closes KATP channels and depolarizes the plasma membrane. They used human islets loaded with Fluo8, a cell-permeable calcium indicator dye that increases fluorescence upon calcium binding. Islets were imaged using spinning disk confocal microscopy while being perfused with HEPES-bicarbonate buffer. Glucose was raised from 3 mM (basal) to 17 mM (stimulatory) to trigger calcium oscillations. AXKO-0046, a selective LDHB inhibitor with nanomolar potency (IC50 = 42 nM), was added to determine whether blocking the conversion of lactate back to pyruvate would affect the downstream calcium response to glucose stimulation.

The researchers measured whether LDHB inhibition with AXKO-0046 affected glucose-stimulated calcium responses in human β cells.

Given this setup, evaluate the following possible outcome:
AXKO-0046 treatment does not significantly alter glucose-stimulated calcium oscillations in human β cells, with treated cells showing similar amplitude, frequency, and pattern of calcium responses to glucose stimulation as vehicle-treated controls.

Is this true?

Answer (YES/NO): NO